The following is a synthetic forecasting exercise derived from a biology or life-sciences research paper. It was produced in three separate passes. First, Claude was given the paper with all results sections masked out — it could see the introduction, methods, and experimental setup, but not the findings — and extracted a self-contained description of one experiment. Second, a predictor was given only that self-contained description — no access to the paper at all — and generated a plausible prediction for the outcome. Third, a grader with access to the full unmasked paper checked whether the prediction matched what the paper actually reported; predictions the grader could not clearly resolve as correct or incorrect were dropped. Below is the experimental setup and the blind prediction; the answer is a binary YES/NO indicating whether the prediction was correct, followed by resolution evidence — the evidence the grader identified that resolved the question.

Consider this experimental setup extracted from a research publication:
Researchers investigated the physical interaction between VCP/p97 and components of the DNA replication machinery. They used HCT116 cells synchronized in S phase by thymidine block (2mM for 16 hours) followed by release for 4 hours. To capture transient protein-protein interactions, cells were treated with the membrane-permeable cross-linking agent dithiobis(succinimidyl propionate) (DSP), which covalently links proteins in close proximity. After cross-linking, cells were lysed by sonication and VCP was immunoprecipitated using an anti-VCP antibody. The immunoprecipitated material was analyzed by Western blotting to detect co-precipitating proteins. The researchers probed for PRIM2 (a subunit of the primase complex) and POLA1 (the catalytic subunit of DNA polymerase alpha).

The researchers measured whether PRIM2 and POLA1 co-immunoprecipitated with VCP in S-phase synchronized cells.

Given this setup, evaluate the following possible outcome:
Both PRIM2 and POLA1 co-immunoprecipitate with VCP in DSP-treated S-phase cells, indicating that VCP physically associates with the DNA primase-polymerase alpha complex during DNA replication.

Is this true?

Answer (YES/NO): NO